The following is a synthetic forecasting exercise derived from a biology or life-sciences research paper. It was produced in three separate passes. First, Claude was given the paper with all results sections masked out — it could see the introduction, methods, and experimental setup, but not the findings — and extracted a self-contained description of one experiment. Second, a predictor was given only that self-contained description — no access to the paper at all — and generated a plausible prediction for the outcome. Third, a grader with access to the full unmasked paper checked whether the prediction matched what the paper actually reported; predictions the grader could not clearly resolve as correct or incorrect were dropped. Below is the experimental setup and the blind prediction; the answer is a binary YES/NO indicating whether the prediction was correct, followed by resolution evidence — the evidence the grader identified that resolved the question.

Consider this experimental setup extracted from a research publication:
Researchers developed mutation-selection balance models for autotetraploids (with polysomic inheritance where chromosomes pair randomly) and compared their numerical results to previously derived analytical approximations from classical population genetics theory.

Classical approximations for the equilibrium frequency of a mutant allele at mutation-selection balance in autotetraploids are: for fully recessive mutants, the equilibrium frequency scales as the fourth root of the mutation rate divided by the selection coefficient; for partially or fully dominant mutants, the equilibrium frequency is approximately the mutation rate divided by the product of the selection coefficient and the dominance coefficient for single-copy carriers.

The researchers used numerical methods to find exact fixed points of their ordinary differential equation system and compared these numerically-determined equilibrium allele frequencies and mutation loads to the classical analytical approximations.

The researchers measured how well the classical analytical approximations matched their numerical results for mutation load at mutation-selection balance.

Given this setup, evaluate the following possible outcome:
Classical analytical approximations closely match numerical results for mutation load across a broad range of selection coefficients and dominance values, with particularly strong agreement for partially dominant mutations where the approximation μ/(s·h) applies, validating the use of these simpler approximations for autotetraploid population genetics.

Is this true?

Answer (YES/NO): NO